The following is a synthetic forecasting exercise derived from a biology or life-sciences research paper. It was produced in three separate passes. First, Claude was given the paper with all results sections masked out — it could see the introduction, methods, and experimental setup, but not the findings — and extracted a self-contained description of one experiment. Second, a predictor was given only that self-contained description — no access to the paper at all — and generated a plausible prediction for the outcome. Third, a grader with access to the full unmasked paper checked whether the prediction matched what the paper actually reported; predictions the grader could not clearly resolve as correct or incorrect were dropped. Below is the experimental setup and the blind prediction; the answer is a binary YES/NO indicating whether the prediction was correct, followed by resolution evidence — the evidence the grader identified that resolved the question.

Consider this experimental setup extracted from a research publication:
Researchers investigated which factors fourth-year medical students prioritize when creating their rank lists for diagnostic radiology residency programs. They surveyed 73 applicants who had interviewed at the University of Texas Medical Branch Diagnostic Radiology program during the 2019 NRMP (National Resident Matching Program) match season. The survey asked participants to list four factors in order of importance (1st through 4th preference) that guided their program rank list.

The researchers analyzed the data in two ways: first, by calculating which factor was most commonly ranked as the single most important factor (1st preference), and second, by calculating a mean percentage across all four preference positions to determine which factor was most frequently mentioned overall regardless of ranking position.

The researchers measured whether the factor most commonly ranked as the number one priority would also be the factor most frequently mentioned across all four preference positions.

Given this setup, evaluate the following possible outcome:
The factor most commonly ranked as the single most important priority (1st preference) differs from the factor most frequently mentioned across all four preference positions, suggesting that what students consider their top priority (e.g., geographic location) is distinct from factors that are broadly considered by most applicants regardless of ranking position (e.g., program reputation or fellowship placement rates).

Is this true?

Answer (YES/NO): YES